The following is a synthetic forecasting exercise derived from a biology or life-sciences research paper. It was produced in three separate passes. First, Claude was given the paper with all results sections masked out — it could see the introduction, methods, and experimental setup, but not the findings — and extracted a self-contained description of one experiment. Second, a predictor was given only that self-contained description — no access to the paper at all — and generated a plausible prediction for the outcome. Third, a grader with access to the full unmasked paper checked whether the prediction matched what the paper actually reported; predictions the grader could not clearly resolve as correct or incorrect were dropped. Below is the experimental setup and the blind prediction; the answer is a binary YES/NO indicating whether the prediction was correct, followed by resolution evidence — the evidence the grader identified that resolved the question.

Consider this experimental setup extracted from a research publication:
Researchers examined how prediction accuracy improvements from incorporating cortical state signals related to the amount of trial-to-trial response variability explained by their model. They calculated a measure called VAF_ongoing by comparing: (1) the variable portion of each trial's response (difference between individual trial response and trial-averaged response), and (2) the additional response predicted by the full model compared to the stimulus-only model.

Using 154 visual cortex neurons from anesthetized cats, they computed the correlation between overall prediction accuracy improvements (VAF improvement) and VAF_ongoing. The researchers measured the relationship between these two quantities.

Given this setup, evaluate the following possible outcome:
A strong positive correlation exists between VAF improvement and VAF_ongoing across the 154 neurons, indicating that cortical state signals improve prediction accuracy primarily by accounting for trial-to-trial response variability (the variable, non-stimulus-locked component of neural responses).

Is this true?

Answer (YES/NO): YES